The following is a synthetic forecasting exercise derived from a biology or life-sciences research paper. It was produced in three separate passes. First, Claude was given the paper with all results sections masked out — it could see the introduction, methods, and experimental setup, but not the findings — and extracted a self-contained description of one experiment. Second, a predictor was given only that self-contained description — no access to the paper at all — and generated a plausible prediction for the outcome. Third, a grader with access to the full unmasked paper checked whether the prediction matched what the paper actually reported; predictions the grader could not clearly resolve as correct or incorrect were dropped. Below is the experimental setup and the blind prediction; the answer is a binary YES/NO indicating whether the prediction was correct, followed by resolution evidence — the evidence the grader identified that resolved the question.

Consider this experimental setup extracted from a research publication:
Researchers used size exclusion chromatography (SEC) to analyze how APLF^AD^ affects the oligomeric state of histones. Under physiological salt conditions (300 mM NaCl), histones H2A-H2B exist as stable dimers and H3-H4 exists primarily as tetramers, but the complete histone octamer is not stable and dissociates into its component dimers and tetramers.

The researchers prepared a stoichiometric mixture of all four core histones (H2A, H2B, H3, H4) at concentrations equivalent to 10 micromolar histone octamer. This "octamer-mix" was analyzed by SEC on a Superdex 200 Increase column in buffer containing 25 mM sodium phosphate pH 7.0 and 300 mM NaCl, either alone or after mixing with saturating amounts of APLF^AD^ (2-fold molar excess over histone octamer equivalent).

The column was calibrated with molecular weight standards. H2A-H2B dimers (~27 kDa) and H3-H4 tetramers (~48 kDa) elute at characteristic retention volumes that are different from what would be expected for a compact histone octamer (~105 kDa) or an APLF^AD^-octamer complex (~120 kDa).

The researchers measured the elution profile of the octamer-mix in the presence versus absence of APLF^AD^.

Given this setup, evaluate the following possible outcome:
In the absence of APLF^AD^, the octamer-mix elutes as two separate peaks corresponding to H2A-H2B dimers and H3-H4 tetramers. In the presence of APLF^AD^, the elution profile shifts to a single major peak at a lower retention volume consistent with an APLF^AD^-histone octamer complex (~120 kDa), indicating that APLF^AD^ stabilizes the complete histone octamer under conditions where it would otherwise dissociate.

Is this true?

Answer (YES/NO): YES